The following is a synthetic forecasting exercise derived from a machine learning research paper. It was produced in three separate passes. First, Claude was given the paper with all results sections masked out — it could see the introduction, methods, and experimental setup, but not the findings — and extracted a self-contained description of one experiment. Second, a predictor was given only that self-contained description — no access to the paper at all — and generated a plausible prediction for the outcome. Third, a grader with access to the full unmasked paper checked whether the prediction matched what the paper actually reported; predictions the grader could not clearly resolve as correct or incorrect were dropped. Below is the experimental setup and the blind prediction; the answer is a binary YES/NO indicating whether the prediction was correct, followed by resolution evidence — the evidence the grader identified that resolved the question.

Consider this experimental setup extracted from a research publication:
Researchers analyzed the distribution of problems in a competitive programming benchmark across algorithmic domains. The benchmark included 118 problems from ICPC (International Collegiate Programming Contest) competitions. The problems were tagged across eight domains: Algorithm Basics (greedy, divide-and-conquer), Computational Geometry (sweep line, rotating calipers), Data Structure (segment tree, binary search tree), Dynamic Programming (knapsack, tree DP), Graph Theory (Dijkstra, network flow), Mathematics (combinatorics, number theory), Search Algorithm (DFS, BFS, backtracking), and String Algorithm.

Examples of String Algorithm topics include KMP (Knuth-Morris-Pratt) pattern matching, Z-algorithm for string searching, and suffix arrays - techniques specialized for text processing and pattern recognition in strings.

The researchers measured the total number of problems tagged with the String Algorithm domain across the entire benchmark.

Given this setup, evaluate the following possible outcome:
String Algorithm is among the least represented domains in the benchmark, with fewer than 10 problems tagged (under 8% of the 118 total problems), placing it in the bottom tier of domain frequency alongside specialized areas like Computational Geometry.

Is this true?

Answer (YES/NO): YES